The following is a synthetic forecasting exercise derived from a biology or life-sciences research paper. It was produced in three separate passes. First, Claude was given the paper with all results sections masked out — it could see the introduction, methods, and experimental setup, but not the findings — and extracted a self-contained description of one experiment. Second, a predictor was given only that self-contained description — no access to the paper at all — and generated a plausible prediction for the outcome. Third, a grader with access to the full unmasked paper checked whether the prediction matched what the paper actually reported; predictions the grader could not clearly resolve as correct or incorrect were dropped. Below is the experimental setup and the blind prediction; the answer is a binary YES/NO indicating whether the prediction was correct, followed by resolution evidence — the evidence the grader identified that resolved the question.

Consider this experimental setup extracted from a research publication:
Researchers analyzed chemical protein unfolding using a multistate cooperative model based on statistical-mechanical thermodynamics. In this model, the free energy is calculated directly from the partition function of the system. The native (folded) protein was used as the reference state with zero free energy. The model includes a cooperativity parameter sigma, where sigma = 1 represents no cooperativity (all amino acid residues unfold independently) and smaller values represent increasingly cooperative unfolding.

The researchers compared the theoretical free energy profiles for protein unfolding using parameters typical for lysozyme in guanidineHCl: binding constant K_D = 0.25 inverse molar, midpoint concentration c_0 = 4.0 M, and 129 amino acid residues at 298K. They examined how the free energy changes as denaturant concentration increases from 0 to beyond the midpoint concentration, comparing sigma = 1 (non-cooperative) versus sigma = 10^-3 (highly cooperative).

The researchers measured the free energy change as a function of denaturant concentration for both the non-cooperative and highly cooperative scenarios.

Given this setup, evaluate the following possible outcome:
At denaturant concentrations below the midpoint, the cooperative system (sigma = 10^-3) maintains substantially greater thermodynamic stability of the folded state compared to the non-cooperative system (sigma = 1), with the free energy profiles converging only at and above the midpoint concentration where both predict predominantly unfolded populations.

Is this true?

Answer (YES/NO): NO